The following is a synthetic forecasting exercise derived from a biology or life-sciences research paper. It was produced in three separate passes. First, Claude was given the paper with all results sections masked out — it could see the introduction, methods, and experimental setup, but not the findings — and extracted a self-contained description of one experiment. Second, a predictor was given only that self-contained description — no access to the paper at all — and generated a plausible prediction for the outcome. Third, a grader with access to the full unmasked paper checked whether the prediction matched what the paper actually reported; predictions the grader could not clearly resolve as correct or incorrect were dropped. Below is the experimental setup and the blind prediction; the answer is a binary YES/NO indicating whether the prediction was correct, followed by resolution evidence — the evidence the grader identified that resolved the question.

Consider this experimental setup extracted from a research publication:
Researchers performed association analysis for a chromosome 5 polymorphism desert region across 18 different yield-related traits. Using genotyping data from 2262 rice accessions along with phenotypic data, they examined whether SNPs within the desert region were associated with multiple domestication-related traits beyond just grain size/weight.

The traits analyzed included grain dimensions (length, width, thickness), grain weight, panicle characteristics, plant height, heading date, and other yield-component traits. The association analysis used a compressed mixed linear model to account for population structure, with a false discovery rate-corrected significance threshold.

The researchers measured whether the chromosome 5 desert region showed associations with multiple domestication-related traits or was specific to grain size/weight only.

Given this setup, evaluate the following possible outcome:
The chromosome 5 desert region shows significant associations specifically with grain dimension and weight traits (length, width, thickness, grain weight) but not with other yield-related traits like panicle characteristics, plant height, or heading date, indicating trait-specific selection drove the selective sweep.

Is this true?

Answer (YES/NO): NO